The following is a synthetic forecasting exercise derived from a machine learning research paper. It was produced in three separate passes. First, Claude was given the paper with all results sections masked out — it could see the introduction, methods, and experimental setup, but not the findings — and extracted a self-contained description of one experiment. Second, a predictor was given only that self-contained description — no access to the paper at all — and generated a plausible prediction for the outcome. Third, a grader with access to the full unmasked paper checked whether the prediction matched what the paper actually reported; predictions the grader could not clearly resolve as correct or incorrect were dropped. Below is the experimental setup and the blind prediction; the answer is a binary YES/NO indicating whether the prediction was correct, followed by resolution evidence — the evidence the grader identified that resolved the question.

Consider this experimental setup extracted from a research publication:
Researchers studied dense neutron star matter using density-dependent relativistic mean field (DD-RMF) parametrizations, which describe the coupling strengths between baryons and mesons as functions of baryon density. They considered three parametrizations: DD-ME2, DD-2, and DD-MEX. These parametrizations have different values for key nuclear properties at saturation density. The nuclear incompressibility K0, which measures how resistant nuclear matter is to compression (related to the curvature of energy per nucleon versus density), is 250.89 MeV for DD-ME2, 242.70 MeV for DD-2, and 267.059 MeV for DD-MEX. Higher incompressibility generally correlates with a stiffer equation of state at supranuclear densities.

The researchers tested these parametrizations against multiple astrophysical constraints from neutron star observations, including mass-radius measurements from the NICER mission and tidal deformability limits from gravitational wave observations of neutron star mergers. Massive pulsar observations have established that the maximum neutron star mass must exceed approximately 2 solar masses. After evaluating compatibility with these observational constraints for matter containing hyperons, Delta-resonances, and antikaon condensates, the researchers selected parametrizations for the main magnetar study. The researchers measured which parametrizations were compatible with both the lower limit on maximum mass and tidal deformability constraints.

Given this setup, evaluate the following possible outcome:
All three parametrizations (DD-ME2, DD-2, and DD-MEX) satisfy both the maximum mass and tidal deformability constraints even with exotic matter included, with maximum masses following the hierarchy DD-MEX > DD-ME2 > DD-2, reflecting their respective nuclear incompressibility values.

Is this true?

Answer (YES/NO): NO